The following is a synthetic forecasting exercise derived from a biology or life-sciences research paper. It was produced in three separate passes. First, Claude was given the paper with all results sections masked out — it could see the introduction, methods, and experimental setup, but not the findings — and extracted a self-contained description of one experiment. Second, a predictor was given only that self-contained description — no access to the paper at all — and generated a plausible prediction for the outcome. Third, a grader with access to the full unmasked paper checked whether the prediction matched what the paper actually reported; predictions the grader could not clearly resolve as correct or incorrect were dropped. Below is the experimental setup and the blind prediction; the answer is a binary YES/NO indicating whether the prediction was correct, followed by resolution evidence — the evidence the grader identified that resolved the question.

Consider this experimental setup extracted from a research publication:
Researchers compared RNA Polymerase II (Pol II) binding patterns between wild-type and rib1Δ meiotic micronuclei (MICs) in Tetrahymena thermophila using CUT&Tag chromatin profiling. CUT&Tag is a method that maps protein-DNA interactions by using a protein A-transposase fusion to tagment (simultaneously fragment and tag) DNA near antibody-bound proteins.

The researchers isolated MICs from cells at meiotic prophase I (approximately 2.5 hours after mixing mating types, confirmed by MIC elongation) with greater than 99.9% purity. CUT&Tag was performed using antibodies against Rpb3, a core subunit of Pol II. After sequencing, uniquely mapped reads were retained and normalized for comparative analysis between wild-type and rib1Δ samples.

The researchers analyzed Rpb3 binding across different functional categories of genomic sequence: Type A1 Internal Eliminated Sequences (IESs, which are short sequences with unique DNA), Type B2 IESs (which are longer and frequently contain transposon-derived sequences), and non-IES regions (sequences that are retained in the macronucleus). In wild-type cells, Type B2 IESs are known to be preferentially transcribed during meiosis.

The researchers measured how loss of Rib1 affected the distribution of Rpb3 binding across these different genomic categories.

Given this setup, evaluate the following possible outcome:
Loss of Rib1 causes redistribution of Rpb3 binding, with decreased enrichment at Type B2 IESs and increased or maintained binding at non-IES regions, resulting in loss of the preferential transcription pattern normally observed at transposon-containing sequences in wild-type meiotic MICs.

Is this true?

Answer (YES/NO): NO